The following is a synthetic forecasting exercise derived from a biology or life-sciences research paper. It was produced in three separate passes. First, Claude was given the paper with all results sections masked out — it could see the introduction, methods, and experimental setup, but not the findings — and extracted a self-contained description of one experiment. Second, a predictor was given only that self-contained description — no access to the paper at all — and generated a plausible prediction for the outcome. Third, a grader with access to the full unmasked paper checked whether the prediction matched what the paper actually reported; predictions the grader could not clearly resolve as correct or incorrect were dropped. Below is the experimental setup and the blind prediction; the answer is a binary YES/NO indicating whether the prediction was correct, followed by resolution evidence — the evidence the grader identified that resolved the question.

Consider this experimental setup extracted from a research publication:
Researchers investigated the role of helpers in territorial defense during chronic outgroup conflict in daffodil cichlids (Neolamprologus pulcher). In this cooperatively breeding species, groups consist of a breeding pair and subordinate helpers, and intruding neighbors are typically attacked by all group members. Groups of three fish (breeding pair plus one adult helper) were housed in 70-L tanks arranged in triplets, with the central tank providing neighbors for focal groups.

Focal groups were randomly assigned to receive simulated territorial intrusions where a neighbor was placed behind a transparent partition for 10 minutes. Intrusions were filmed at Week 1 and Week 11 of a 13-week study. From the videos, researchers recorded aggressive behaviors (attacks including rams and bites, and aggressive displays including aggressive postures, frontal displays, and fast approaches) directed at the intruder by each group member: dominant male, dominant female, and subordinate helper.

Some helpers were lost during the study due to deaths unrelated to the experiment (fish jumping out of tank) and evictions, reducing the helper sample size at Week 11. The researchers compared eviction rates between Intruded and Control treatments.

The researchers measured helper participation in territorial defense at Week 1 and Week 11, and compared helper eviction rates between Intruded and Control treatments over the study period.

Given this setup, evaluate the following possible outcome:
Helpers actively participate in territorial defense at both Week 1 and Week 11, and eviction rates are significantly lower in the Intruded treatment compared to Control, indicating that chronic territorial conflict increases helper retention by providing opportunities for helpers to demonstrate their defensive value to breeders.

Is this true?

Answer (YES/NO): NO